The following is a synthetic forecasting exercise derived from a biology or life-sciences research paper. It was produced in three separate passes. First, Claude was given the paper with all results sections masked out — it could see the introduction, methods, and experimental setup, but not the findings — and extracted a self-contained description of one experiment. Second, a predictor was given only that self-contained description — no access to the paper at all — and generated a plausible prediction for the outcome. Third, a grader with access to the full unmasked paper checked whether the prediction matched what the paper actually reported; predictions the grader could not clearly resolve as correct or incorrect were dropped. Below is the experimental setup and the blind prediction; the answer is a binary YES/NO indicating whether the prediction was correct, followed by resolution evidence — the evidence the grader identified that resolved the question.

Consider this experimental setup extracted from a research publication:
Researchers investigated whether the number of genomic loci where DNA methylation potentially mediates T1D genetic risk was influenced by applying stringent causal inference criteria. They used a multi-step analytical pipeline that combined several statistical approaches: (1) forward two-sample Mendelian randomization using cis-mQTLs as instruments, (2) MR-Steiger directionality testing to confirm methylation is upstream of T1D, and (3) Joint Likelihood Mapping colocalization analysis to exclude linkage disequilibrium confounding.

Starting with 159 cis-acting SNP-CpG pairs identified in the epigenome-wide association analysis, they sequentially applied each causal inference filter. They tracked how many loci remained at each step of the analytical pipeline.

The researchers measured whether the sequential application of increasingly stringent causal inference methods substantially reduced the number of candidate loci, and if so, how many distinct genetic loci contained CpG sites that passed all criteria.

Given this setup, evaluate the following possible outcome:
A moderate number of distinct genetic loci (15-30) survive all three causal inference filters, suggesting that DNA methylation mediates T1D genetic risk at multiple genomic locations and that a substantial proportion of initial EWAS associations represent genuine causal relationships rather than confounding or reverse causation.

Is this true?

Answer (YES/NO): NO